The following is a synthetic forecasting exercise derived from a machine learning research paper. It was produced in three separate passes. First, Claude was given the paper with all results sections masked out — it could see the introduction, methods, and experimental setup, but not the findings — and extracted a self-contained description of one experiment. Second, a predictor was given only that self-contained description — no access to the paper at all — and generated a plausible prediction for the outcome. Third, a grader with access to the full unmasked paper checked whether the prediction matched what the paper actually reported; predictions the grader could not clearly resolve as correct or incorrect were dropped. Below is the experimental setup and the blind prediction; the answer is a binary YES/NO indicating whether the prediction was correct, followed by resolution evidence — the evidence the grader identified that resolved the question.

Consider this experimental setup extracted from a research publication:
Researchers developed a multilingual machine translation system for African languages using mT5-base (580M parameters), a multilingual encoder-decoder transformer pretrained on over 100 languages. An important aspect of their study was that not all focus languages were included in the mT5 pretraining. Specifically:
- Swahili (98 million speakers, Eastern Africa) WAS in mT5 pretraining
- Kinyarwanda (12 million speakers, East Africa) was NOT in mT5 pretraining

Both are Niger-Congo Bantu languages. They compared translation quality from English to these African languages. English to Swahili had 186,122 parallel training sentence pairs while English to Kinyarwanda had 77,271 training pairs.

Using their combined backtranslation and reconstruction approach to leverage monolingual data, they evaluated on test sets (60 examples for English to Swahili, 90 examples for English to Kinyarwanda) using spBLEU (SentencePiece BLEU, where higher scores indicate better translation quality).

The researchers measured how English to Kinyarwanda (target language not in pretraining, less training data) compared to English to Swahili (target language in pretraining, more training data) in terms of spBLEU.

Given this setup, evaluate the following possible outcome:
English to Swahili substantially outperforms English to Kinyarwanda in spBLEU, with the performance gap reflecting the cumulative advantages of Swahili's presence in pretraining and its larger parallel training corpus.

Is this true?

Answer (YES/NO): YES